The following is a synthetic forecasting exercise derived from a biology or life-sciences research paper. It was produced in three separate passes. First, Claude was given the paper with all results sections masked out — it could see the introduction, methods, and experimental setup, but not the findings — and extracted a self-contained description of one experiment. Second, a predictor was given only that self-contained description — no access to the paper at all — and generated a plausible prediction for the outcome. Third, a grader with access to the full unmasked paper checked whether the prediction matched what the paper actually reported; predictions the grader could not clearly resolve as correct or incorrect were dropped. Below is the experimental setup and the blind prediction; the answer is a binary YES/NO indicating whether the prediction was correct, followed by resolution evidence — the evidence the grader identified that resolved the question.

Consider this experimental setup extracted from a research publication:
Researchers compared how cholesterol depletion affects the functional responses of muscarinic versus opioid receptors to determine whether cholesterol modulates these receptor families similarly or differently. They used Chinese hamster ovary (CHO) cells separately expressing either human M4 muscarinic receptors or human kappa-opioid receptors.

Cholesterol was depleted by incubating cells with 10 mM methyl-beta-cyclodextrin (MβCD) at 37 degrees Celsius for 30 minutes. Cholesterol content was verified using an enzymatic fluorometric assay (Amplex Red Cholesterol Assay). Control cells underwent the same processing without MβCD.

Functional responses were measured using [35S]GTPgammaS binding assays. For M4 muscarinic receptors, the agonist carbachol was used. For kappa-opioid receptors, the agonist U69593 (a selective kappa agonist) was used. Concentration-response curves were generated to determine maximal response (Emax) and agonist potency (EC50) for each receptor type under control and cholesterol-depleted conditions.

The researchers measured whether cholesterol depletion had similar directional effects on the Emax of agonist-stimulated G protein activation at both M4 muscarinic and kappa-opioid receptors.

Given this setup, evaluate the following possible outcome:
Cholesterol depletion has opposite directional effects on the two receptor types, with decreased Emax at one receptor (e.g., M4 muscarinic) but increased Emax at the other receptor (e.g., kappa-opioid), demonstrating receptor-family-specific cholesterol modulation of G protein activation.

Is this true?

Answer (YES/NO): NO